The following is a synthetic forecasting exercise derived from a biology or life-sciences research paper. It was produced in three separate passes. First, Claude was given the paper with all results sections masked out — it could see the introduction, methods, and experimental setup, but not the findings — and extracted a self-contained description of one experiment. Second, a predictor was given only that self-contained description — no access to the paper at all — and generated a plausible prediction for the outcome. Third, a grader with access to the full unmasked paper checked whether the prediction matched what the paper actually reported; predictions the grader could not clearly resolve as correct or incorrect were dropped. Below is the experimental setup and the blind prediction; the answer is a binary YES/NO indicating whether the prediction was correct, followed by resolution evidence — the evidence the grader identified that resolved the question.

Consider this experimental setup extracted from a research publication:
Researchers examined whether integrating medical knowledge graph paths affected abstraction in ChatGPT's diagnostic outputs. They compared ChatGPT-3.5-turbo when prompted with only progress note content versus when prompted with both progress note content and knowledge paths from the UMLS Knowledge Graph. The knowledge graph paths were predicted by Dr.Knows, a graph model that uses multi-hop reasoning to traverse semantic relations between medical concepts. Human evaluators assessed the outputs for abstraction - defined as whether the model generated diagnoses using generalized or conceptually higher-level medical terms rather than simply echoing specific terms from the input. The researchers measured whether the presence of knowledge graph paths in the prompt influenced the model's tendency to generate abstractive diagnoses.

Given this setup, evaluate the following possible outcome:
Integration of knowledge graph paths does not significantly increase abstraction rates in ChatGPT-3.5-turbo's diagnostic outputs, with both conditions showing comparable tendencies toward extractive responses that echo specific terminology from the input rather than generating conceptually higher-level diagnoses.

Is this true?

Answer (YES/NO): YES